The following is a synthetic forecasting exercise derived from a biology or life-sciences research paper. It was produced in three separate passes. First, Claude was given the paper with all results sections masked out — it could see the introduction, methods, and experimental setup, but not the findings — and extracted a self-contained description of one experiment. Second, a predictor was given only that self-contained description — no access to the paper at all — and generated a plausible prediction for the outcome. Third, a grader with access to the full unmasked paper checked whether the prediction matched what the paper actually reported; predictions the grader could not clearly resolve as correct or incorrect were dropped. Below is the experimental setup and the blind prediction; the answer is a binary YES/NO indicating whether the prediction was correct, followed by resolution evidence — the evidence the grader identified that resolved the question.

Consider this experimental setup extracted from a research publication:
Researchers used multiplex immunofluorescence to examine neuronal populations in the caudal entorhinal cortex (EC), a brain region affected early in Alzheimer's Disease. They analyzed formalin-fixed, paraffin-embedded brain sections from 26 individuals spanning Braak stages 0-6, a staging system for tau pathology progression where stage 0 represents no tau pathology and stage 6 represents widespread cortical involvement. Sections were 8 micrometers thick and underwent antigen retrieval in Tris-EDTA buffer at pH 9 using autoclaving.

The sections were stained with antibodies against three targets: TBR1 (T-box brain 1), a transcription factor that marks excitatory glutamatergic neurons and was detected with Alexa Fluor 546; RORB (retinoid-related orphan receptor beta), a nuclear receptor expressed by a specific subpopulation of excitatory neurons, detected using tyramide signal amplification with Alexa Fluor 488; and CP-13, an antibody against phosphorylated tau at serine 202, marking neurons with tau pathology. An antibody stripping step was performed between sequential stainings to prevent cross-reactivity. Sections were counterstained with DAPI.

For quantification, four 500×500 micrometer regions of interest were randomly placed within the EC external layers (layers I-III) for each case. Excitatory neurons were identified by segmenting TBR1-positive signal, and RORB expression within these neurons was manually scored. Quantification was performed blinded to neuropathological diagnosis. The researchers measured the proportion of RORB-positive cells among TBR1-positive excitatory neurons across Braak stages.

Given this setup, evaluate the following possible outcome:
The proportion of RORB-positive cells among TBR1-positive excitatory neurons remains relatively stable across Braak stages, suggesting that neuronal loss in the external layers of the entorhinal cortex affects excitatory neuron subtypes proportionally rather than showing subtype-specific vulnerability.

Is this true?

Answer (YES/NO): NO